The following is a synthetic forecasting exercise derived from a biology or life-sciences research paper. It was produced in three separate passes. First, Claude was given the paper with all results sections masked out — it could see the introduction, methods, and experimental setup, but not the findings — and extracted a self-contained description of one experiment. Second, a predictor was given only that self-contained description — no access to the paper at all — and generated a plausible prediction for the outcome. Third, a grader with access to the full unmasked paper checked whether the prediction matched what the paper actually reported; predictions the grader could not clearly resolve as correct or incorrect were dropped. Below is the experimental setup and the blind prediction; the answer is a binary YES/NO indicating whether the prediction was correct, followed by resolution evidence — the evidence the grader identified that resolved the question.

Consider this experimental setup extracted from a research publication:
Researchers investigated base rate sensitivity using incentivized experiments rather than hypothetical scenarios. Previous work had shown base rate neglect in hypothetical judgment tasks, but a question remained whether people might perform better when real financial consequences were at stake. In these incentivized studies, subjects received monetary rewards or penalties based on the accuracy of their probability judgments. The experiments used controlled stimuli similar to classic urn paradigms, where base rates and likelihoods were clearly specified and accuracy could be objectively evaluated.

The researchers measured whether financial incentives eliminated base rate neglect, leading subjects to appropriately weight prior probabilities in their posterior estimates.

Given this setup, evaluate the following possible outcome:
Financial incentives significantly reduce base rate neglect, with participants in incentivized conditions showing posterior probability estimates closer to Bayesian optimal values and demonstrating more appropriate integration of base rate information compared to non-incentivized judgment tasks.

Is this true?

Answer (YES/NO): NO